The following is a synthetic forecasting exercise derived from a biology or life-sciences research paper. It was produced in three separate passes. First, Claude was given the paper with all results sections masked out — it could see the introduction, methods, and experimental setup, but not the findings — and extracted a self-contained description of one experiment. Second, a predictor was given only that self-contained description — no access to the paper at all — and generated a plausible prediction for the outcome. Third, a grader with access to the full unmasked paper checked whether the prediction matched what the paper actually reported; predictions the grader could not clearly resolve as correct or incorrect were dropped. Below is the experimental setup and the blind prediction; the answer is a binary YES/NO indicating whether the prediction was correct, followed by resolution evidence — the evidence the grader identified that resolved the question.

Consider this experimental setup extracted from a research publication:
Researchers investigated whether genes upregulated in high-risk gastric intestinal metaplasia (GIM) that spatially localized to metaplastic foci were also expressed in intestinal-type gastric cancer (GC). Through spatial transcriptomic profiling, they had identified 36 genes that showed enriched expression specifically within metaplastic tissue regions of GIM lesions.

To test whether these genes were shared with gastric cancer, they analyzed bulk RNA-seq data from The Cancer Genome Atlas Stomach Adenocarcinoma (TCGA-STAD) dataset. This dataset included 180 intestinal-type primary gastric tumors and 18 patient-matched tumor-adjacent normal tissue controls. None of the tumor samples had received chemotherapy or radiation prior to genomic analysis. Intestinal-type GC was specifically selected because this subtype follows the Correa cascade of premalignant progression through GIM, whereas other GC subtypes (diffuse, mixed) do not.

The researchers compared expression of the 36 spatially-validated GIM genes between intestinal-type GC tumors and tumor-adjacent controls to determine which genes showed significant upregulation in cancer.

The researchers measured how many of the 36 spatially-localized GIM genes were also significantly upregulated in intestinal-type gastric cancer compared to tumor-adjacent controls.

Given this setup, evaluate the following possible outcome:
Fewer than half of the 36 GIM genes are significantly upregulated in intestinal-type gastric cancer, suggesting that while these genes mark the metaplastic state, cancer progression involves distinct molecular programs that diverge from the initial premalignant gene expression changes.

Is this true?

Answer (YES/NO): NO